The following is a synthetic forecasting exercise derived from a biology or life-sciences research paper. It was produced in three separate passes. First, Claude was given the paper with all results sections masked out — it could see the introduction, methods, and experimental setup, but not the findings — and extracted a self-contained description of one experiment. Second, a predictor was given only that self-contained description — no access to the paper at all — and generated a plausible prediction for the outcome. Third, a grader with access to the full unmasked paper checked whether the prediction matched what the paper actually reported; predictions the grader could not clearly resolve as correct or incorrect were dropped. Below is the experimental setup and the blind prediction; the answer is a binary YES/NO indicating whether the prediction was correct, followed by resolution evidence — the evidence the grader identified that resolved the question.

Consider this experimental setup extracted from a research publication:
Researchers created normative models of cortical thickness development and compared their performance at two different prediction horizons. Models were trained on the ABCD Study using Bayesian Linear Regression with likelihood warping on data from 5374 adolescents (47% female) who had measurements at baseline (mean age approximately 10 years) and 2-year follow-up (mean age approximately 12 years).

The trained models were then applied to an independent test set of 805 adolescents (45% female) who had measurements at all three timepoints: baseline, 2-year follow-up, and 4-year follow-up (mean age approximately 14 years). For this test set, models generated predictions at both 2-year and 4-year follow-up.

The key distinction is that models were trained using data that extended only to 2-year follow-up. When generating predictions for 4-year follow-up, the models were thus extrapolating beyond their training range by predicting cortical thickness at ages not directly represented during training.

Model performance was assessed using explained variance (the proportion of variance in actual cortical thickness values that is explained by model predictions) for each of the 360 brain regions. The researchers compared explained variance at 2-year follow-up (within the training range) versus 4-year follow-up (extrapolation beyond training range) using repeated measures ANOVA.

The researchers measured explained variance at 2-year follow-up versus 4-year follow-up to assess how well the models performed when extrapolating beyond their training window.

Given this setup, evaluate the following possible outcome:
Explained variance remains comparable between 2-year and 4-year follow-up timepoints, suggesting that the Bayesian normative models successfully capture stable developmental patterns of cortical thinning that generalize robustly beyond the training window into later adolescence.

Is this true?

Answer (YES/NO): NO